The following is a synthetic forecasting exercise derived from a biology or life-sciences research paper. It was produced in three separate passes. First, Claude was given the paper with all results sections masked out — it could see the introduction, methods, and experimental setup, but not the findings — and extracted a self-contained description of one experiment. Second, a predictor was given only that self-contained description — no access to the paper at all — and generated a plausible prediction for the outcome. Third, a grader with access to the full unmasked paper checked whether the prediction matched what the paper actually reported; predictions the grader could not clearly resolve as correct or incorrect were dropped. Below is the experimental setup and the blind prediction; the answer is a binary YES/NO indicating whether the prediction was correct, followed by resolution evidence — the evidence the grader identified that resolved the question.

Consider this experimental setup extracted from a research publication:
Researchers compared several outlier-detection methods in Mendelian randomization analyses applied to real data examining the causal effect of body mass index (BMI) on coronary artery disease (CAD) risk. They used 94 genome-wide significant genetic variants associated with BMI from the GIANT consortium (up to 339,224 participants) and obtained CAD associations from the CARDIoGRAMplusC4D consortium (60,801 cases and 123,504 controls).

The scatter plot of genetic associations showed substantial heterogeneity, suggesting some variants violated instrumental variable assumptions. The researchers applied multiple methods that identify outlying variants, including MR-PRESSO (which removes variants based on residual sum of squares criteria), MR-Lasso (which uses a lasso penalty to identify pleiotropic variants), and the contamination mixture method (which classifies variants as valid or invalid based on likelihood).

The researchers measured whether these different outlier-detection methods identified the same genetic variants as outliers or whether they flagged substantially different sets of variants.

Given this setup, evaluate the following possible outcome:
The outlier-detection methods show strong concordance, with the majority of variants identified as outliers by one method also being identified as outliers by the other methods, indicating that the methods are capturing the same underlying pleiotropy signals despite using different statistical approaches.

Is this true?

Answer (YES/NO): YES